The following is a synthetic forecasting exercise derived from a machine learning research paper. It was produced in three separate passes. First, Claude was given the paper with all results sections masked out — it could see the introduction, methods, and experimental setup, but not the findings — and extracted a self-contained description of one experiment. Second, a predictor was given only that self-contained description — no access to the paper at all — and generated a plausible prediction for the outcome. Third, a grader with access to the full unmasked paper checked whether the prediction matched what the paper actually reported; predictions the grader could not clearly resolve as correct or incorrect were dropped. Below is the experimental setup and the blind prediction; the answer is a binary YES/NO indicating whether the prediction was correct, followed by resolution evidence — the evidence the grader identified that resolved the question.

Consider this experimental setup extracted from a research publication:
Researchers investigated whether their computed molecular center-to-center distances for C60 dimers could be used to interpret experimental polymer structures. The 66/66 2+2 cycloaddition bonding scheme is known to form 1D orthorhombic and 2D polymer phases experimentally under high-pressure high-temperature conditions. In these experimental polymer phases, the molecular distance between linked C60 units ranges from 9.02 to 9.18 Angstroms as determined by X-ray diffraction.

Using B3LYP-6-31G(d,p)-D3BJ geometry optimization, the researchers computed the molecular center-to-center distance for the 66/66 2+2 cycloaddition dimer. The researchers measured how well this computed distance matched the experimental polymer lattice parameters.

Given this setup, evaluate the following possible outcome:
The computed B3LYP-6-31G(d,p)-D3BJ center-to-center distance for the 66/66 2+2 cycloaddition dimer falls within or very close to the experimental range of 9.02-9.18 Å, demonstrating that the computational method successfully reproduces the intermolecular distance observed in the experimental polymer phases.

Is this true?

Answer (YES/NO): YES